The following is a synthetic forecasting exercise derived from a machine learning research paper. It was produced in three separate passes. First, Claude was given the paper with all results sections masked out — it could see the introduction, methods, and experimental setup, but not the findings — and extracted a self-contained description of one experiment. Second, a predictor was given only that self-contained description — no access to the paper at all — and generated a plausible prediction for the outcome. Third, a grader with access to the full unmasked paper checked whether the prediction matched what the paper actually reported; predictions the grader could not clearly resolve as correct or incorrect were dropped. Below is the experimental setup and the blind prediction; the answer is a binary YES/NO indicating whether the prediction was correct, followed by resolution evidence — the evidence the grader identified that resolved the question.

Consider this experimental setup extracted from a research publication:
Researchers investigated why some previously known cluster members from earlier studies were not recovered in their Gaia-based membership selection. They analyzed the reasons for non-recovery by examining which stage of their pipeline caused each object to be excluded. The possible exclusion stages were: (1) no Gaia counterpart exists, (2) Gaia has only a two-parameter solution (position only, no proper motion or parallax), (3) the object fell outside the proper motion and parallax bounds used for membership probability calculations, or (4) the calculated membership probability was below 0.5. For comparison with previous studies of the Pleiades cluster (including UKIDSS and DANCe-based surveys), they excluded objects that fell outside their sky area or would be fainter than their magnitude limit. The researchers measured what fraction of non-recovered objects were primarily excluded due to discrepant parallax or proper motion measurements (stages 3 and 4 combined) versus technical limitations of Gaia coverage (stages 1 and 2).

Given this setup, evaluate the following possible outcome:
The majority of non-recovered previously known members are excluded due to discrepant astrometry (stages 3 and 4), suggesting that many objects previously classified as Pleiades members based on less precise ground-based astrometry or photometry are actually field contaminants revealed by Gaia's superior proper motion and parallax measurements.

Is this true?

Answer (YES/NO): YES